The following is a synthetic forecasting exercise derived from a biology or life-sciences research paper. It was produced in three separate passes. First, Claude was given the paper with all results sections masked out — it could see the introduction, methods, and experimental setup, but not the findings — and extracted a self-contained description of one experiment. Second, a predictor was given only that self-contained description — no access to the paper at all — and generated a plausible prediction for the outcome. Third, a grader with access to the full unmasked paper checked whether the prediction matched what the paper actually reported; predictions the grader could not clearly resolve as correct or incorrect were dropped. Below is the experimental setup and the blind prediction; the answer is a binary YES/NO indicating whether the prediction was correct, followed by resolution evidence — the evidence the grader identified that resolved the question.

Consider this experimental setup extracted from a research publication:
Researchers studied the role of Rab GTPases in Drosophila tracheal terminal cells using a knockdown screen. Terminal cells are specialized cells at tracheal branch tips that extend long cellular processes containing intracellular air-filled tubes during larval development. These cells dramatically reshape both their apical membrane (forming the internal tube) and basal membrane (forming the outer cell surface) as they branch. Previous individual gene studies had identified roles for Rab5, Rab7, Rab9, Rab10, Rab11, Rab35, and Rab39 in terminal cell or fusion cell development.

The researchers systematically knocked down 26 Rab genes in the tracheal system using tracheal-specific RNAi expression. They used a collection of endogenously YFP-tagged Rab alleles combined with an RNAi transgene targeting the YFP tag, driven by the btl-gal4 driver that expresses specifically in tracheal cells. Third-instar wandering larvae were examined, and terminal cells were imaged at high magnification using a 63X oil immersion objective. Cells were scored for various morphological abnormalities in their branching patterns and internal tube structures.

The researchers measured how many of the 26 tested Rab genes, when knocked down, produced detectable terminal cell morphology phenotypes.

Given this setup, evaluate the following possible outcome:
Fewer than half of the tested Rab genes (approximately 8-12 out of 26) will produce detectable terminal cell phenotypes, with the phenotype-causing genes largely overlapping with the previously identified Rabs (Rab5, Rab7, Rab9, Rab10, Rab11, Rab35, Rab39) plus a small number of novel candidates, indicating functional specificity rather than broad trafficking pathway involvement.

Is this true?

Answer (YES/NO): NO